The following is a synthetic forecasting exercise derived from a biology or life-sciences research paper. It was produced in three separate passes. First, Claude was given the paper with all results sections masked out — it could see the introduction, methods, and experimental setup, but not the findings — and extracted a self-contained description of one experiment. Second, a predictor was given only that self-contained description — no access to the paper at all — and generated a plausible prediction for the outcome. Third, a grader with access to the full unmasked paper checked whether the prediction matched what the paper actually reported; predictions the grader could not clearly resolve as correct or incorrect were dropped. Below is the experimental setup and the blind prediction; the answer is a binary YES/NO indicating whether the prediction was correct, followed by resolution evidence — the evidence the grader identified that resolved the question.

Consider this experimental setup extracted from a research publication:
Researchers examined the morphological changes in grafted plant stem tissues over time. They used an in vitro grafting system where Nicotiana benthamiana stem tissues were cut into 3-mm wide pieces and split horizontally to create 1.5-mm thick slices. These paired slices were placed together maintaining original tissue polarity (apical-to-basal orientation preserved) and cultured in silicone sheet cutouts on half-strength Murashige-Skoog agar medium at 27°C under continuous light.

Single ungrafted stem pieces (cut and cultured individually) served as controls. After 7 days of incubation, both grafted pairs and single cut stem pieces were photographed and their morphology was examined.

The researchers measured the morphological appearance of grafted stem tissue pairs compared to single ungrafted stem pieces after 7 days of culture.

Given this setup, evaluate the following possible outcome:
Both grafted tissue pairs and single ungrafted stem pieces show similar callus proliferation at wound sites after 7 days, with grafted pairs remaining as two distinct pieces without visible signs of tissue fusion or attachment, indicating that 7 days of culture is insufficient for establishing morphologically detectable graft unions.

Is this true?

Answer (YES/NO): NO